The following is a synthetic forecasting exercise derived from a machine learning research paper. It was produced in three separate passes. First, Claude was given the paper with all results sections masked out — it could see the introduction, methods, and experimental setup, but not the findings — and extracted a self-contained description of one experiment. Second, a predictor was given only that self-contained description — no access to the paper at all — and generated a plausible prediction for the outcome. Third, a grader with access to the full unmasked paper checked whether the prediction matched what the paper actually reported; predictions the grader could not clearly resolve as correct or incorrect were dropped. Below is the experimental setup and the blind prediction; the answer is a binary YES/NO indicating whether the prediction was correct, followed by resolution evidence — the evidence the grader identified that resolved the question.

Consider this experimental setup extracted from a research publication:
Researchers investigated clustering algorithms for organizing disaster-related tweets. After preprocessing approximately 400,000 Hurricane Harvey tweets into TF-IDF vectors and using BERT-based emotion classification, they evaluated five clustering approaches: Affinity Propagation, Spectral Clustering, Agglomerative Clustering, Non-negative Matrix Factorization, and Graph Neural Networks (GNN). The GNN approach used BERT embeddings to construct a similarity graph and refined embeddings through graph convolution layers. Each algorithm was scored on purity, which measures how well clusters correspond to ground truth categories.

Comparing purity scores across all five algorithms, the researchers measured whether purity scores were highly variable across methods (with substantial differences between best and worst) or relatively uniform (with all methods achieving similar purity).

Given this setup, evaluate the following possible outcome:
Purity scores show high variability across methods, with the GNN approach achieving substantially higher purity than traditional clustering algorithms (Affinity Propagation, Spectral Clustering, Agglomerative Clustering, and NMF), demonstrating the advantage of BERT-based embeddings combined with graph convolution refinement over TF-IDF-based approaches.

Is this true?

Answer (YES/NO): NO